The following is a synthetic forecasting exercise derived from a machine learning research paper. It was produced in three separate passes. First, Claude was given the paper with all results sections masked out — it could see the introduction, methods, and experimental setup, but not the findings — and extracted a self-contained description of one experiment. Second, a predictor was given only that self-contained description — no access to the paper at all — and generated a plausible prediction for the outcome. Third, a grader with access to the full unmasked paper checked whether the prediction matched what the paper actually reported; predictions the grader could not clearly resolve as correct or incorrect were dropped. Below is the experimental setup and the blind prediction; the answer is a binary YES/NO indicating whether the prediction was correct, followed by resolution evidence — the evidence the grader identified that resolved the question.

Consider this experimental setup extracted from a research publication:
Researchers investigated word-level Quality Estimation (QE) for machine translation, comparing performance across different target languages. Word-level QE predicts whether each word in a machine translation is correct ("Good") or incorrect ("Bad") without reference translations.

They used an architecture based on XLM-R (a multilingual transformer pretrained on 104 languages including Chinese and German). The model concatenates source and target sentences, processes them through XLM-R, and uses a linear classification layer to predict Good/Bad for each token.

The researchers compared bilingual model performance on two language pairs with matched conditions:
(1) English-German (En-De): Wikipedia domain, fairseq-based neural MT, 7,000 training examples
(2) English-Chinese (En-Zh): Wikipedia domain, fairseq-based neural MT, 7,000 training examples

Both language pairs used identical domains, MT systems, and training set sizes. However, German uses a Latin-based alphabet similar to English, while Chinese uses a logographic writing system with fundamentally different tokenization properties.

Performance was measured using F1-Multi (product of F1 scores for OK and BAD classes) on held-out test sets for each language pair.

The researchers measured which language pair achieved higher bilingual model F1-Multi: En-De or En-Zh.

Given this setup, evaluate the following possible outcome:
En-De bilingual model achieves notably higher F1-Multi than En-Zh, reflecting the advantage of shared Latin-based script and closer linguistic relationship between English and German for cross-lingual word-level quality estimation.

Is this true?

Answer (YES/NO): NO